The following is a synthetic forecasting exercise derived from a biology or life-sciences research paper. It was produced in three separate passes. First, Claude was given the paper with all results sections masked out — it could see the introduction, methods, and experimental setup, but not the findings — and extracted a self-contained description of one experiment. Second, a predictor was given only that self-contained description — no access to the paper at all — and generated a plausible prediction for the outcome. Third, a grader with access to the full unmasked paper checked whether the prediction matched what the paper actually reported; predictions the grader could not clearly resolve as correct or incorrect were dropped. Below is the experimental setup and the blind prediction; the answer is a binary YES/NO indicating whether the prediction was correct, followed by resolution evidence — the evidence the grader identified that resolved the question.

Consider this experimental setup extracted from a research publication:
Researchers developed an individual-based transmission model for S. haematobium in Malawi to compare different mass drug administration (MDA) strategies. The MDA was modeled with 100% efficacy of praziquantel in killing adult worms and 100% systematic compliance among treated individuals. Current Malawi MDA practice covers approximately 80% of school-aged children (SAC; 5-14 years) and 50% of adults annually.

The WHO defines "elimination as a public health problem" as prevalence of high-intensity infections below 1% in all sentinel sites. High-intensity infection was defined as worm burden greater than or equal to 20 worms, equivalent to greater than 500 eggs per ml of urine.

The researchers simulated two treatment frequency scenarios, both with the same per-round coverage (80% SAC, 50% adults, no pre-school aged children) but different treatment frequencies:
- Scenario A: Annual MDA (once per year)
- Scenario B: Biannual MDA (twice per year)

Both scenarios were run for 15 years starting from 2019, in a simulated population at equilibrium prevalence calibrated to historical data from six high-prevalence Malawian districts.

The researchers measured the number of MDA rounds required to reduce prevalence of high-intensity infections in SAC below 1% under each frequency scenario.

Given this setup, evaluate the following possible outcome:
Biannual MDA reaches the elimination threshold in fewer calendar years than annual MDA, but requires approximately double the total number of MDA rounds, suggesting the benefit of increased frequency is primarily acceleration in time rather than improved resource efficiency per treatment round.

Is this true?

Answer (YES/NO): NO